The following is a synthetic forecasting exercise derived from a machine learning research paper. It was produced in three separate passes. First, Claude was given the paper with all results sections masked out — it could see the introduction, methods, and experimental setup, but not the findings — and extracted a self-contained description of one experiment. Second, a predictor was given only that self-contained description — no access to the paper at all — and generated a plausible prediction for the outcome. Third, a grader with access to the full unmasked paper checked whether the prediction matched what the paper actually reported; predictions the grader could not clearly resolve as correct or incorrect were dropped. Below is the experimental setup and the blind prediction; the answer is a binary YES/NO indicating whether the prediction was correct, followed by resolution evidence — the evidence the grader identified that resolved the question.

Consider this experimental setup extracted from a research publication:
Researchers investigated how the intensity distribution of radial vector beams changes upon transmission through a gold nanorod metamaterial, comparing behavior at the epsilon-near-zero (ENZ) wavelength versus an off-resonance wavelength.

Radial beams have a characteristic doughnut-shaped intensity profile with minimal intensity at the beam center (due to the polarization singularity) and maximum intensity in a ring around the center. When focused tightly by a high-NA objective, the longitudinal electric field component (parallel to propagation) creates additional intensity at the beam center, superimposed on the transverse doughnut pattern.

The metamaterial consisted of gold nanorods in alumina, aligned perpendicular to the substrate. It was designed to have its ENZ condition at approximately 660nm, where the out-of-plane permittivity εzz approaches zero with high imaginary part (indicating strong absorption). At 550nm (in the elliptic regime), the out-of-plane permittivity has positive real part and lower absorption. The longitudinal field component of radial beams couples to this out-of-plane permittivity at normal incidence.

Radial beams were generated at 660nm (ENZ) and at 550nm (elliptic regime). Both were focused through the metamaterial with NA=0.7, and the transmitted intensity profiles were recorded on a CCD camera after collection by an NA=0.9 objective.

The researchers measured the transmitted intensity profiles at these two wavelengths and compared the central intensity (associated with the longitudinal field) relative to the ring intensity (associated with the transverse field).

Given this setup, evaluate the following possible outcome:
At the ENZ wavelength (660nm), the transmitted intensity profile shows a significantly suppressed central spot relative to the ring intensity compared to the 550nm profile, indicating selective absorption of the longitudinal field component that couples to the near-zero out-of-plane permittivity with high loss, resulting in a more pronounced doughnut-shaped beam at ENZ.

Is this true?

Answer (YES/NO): YES